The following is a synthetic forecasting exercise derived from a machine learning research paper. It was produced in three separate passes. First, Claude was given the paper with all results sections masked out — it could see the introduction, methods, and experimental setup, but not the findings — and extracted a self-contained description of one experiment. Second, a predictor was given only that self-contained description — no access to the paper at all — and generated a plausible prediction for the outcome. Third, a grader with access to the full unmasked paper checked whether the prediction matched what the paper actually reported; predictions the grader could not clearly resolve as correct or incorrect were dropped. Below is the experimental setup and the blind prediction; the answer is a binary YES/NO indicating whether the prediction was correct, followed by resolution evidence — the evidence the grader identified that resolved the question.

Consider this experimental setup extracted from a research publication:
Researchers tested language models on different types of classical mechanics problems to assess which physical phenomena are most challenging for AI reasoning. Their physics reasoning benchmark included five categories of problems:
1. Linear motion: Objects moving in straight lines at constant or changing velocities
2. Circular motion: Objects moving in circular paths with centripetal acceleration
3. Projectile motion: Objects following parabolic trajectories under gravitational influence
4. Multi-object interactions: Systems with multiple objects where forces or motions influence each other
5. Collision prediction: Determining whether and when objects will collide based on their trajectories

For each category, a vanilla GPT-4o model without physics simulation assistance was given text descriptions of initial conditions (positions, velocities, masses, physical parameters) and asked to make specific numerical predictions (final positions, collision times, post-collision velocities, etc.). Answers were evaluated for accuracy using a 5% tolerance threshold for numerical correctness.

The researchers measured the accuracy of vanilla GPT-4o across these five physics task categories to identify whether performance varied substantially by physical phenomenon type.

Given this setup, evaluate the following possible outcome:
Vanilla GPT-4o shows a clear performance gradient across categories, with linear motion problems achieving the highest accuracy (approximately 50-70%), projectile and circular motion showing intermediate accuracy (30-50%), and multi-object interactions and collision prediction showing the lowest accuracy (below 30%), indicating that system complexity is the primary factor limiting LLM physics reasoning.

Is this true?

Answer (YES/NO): NO